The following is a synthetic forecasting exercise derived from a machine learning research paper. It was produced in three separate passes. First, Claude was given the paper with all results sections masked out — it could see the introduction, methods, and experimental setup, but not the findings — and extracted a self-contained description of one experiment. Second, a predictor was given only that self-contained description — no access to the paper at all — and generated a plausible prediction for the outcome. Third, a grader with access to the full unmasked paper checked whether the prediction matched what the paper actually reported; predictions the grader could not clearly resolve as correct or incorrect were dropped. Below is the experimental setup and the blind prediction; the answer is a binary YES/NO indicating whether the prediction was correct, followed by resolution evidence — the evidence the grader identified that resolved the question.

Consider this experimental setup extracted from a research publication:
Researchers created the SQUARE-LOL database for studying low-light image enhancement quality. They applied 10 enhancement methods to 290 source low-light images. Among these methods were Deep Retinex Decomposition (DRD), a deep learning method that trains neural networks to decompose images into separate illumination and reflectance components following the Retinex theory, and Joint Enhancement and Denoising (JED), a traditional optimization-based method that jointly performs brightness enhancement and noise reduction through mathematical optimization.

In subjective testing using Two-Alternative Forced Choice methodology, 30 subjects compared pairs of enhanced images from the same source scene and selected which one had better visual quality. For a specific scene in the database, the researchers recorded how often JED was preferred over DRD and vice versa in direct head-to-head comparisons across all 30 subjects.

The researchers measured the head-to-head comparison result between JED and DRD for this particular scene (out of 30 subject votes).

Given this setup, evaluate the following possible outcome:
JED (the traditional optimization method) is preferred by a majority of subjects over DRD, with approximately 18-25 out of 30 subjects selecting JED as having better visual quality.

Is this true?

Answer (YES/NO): YES